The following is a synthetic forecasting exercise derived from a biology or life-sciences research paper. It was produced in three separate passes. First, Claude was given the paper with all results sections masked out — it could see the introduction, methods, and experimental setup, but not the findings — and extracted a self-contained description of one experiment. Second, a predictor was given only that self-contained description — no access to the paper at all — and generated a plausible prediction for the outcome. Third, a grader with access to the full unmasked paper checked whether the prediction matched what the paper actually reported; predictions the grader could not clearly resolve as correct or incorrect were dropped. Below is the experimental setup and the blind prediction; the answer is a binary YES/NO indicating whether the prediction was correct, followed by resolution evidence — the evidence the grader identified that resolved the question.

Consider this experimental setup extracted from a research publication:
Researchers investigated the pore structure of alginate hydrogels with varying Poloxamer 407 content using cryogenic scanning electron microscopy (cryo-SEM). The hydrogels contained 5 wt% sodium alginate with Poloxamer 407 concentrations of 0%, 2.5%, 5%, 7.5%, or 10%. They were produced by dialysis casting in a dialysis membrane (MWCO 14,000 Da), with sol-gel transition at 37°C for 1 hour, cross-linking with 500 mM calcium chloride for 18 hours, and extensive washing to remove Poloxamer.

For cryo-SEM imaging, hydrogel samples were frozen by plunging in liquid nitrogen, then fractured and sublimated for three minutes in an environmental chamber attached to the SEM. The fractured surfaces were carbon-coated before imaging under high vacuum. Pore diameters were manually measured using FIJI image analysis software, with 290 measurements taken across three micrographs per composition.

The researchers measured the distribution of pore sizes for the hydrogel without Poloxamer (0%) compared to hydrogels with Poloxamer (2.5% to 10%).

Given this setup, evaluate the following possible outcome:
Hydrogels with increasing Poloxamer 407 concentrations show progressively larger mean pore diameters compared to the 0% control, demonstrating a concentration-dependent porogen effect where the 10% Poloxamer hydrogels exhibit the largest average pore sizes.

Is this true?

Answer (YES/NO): NO